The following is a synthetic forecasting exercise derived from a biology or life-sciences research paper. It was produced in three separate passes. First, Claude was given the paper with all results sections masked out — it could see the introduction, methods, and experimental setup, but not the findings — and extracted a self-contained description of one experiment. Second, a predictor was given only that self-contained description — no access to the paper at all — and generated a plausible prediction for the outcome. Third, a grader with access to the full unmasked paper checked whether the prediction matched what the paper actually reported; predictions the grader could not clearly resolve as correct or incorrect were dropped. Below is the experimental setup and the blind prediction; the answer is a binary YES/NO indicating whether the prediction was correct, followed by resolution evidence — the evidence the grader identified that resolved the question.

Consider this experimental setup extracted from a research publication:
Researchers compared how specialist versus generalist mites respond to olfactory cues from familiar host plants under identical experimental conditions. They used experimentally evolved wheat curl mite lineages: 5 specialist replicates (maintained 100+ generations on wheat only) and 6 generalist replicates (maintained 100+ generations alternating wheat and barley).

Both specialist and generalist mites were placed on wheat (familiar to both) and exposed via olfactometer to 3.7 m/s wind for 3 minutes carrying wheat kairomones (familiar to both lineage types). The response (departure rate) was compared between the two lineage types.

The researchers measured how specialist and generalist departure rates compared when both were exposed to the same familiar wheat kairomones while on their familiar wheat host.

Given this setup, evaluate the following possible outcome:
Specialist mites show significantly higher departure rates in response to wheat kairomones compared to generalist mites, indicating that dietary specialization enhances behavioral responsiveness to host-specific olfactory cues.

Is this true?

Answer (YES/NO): NO